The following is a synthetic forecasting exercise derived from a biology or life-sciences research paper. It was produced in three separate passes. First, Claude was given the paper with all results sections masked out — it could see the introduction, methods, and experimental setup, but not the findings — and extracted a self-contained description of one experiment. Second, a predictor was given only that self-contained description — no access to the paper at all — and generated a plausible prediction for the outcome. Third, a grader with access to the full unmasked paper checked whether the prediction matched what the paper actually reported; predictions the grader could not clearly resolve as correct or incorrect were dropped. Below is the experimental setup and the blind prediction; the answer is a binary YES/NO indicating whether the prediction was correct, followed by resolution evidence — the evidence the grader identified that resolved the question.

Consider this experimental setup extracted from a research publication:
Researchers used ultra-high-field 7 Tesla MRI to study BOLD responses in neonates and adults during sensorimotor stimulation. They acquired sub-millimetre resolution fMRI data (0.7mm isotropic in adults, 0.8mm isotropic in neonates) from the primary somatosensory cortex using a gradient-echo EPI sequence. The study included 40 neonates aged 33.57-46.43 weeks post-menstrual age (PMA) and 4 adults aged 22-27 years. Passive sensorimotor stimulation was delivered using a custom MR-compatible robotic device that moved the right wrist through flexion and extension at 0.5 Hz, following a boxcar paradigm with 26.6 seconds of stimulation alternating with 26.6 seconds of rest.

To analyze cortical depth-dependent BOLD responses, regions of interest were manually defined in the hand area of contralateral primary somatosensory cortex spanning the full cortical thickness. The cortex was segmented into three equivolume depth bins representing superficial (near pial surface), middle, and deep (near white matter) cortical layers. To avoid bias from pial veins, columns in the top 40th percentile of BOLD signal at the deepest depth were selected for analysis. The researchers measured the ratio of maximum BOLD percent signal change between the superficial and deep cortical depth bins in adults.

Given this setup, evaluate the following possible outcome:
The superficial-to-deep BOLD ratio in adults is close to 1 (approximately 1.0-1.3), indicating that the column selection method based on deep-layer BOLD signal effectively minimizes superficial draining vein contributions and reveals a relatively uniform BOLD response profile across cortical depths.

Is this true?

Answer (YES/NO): NO